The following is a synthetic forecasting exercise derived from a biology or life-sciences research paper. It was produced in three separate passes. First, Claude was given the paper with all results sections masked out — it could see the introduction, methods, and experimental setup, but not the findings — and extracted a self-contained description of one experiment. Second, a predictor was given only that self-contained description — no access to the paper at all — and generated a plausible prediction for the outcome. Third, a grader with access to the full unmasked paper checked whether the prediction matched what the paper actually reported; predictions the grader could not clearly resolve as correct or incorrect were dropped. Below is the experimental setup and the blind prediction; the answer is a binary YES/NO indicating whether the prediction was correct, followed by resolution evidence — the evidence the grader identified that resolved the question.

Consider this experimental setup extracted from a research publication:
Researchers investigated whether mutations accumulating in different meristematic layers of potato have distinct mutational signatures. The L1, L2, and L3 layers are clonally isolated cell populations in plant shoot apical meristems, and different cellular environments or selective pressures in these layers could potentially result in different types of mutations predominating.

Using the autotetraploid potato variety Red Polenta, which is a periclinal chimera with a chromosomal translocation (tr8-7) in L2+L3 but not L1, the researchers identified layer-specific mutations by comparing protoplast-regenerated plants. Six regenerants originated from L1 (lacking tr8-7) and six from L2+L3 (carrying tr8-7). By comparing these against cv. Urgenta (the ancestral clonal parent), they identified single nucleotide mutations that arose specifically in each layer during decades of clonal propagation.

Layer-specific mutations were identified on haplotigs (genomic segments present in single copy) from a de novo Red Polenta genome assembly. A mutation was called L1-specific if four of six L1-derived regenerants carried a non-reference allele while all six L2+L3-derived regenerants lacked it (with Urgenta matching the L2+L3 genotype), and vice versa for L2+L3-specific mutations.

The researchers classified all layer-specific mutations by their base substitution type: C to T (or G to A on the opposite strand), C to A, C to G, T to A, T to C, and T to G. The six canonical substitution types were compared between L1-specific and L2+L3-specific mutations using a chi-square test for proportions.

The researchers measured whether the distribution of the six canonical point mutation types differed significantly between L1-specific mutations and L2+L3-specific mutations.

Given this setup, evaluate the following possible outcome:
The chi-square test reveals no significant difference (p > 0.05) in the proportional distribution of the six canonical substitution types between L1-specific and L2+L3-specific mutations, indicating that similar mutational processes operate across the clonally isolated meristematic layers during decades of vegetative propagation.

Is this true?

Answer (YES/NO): YES